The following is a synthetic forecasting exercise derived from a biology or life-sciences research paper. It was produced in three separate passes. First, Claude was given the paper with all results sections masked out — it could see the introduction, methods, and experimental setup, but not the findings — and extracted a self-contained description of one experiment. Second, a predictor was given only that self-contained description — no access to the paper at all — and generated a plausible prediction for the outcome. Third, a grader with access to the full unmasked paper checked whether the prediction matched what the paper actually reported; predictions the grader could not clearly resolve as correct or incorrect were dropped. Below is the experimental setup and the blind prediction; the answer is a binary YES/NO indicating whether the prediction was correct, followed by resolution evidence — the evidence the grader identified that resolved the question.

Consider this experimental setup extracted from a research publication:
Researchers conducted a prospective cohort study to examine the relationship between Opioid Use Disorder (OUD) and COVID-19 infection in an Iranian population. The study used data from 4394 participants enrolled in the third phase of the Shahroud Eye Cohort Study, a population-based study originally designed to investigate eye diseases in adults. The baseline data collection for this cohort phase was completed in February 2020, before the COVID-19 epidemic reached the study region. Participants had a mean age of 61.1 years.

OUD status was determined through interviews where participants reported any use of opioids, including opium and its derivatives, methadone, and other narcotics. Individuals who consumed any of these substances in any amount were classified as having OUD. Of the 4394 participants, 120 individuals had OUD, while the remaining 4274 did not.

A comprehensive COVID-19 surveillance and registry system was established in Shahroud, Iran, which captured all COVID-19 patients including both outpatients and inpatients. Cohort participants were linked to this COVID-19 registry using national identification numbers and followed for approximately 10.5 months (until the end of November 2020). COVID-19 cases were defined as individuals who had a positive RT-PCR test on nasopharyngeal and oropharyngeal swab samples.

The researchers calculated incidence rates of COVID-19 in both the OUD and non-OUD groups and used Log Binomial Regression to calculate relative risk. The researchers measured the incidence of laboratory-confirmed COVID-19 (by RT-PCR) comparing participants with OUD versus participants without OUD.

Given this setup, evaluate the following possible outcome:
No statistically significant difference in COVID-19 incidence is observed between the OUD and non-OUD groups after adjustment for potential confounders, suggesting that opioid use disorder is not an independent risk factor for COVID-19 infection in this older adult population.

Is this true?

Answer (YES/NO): NO